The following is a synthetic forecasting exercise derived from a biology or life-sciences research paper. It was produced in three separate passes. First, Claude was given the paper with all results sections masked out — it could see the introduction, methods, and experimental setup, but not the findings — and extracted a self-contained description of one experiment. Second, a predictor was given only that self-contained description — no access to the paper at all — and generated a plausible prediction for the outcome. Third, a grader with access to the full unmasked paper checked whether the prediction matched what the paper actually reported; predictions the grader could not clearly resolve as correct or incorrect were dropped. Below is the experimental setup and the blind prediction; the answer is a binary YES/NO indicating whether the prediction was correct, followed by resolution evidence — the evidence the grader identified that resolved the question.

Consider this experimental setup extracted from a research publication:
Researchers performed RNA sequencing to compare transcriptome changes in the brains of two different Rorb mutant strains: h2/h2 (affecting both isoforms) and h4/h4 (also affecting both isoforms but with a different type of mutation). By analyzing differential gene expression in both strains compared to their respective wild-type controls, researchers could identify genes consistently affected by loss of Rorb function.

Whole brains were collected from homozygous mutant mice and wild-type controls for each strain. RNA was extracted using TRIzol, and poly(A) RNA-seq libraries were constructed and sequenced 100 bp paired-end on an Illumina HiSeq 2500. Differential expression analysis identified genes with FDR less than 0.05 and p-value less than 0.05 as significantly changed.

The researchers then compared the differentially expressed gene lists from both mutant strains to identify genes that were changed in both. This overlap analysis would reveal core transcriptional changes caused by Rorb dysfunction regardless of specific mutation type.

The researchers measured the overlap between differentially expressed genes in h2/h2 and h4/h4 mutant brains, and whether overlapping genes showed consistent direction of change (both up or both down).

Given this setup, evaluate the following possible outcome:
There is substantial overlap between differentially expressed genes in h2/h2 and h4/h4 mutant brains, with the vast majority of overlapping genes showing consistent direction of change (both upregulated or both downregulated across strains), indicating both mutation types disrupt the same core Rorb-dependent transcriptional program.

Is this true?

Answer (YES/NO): NO